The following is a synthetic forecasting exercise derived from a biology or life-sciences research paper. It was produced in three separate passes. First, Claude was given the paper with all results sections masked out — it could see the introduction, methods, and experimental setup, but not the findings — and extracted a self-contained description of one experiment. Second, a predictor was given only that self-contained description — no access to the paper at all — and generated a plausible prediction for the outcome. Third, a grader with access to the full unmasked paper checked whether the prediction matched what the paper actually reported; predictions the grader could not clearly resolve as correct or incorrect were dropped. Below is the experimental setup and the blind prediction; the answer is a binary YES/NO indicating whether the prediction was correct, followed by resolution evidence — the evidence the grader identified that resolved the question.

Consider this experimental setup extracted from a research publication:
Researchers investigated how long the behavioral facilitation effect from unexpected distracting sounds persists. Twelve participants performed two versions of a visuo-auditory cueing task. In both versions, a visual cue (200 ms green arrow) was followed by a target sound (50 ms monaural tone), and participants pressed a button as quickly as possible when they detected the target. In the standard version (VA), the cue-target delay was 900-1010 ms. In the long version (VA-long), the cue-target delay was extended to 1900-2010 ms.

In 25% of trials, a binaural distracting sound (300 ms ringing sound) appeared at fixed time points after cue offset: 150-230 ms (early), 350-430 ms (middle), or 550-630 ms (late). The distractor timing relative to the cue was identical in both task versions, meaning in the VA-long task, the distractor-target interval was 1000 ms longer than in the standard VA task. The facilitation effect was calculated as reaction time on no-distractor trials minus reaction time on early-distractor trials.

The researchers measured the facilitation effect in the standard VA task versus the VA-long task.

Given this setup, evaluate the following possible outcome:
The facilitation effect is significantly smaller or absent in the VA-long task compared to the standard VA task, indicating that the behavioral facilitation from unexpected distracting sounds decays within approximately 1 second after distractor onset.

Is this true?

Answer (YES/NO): NO